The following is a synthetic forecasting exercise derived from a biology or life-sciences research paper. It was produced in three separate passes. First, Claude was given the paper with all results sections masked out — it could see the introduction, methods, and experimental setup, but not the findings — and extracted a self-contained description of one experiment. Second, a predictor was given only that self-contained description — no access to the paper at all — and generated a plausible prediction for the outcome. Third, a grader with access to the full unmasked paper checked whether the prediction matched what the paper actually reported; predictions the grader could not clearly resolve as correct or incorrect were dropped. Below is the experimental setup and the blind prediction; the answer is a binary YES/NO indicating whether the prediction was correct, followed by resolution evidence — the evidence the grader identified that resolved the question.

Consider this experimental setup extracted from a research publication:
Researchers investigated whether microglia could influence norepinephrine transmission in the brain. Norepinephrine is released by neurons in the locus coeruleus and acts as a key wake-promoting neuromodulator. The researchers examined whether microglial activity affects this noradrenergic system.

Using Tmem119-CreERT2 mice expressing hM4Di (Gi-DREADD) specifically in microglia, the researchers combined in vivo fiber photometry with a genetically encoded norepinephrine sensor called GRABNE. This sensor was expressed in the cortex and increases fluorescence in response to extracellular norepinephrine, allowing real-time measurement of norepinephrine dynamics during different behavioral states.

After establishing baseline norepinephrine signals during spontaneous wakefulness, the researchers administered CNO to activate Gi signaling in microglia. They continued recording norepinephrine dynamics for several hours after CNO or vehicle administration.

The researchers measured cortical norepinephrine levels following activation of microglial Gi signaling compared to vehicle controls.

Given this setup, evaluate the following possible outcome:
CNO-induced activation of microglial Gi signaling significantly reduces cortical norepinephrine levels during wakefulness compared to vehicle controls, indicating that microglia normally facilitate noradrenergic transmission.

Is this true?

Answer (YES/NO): NO